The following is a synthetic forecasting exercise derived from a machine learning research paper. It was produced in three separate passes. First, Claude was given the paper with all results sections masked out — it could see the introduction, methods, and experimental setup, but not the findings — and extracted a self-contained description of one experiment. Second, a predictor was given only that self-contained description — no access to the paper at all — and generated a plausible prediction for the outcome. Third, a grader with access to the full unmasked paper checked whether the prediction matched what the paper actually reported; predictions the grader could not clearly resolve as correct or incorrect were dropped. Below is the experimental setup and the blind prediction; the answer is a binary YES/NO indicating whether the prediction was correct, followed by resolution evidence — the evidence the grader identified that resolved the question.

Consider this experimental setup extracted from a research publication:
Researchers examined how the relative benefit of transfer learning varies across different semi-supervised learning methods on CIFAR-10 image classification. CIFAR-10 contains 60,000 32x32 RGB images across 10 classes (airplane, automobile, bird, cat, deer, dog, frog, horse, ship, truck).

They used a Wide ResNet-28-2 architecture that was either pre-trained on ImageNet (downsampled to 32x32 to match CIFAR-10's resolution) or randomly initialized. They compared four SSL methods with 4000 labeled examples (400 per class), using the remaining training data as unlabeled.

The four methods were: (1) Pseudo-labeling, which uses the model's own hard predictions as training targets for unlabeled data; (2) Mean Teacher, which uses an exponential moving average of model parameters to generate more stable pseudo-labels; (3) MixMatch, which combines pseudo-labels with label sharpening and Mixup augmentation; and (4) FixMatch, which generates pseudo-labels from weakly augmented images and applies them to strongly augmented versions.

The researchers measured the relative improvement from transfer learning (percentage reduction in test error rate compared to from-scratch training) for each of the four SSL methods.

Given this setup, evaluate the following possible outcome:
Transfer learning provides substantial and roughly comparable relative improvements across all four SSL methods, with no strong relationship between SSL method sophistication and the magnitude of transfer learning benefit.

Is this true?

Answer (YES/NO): NO